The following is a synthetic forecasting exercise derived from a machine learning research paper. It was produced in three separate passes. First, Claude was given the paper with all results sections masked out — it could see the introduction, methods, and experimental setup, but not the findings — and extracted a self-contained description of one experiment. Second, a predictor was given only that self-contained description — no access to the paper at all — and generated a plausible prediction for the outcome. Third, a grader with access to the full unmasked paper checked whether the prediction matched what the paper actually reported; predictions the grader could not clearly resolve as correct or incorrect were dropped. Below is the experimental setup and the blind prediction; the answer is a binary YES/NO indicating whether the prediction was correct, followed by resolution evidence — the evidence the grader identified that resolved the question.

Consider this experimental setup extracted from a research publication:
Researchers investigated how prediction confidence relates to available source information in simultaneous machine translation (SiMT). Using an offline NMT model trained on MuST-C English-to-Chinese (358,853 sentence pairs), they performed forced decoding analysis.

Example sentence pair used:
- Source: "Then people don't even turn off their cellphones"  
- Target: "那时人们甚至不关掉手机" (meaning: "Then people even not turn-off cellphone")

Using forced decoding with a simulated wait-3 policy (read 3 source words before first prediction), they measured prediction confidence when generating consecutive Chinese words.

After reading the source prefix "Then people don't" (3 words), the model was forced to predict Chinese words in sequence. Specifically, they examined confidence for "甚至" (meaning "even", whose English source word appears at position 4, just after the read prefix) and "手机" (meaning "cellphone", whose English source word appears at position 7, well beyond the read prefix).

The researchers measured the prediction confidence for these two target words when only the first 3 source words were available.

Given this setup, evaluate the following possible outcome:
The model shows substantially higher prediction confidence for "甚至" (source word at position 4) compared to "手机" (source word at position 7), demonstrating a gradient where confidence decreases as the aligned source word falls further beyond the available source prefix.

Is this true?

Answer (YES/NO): YES